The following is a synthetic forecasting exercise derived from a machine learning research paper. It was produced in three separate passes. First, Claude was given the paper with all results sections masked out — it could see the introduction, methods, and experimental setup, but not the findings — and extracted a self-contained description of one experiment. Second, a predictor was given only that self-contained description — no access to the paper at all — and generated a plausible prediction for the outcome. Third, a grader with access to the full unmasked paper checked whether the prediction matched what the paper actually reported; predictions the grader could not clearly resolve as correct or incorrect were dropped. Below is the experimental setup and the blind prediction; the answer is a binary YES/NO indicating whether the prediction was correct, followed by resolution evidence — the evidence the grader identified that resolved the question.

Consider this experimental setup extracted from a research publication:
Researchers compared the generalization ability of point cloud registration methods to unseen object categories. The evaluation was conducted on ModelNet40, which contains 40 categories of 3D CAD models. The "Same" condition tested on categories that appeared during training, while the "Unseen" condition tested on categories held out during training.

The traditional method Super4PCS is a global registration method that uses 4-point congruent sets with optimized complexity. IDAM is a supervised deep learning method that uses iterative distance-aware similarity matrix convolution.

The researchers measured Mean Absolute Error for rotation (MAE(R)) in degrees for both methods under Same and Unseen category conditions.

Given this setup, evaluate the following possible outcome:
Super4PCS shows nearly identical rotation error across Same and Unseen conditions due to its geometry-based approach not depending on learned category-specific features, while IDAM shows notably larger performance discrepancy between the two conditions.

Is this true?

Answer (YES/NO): NO